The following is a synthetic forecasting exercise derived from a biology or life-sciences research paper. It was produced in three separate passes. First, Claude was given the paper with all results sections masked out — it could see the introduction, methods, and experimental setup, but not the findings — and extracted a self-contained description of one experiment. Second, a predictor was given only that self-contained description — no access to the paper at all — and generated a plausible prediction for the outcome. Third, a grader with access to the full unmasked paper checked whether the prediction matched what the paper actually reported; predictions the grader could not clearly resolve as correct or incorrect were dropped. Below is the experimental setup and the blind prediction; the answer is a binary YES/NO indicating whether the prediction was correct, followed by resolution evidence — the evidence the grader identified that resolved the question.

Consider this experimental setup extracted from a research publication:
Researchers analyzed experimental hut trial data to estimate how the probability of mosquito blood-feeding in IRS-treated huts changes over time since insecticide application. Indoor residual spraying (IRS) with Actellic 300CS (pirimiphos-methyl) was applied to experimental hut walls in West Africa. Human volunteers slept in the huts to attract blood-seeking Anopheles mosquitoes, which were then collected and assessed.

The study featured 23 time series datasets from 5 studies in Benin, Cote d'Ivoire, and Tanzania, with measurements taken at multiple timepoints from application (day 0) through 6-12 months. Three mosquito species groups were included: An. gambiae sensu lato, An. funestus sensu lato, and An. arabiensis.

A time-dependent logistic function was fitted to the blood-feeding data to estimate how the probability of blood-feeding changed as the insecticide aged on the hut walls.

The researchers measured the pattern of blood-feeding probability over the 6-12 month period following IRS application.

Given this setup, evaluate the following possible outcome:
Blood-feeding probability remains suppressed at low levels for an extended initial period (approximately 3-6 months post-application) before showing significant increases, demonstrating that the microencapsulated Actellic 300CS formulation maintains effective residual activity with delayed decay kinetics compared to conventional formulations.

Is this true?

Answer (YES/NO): NO